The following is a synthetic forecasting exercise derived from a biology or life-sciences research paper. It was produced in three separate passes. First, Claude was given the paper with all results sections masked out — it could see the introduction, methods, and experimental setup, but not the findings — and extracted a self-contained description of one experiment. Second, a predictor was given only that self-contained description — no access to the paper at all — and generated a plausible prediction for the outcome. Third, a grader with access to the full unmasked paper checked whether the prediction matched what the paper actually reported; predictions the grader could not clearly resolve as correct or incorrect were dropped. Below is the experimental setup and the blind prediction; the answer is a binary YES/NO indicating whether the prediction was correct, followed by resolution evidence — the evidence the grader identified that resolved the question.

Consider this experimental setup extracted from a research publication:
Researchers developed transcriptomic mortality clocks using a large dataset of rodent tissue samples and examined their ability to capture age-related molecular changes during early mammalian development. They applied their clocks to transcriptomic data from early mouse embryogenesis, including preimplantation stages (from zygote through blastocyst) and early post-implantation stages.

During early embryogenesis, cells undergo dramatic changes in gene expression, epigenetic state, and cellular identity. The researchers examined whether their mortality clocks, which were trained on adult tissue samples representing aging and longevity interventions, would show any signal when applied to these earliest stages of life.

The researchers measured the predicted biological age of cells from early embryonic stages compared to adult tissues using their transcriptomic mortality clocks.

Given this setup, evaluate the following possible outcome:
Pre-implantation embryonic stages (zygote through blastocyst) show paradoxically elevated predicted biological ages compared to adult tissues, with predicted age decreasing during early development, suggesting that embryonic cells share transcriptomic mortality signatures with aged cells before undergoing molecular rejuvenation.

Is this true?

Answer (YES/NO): NO